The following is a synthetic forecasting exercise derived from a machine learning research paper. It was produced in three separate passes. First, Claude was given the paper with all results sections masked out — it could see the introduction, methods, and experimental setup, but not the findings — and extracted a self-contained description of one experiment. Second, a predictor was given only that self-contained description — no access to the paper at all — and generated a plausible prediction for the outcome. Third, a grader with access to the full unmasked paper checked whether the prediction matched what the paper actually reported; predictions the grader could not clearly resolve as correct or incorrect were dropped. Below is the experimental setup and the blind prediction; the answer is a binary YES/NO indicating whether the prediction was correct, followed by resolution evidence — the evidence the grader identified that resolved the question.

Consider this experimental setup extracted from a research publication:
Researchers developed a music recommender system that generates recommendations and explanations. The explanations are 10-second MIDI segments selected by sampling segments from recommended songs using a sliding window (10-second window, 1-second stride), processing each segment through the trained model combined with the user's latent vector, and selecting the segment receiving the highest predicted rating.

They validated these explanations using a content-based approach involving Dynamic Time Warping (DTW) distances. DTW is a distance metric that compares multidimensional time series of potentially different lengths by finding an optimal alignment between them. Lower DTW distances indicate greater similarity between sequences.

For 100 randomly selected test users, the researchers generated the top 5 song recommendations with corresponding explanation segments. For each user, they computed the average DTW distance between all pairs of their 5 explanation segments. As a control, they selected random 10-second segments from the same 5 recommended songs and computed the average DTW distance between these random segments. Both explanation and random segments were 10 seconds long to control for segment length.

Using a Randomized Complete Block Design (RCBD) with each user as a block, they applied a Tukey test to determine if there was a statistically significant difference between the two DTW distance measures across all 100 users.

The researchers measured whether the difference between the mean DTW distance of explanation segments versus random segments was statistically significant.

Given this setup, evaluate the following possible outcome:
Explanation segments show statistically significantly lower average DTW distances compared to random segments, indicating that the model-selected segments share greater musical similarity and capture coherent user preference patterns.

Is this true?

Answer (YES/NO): YES